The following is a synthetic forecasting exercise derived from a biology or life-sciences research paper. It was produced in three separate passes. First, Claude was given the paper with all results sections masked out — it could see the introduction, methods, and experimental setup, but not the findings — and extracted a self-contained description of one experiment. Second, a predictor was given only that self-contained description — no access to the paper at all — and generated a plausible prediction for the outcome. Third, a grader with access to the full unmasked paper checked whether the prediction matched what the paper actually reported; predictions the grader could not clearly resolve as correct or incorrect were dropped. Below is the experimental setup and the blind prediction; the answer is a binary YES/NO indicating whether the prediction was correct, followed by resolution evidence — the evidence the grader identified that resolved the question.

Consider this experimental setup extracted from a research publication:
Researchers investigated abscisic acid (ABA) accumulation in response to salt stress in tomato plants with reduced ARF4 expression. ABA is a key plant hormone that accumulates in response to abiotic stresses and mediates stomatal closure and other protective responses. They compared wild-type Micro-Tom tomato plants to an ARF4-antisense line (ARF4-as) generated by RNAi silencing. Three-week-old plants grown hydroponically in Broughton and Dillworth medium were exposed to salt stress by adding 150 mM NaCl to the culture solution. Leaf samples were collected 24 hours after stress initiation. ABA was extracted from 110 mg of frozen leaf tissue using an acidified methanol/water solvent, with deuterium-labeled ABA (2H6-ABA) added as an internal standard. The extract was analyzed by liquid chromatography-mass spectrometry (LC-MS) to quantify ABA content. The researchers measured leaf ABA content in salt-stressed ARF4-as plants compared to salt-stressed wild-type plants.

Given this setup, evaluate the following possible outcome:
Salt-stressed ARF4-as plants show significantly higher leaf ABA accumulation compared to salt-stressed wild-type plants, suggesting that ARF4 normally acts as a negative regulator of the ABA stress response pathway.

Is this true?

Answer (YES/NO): YES